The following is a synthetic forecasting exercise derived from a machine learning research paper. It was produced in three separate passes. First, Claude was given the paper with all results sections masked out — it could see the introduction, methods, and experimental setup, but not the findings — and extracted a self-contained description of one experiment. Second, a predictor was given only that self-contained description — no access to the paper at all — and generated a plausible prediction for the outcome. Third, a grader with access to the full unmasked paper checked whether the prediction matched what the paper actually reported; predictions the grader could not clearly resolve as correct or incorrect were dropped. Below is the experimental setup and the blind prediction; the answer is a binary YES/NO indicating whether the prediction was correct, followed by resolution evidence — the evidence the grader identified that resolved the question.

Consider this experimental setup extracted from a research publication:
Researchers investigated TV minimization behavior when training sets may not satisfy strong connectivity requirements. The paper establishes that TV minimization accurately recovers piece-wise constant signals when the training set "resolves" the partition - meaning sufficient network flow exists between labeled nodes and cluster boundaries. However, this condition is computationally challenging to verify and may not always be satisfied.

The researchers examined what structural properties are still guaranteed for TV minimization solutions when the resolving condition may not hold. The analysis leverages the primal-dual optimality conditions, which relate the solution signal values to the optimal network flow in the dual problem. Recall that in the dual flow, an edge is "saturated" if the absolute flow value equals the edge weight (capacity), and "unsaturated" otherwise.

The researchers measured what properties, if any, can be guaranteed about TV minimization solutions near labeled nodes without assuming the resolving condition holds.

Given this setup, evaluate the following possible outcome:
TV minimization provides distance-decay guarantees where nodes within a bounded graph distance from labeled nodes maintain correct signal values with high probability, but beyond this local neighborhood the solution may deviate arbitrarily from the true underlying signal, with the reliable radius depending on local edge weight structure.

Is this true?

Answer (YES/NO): NO